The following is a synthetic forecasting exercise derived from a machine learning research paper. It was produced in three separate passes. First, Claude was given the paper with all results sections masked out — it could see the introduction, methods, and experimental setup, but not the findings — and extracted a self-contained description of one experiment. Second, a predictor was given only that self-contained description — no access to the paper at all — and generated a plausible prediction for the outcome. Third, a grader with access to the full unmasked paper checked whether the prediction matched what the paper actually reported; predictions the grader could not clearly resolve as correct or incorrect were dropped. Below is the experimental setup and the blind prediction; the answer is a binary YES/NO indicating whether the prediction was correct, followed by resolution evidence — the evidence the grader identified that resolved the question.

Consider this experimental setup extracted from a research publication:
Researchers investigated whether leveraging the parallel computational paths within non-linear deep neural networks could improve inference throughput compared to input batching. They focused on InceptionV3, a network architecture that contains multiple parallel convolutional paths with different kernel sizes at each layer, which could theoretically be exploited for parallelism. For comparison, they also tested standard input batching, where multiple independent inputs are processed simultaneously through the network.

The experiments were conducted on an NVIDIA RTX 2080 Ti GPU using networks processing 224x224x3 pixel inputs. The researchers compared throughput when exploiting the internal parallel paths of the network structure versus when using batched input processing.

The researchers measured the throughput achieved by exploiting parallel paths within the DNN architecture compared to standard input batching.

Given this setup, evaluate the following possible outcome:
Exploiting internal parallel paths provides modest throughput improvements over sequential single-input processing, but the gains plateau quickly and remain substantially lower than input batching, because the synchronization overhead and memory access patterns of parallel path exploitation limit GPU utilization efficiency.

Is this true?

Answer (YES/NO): NO